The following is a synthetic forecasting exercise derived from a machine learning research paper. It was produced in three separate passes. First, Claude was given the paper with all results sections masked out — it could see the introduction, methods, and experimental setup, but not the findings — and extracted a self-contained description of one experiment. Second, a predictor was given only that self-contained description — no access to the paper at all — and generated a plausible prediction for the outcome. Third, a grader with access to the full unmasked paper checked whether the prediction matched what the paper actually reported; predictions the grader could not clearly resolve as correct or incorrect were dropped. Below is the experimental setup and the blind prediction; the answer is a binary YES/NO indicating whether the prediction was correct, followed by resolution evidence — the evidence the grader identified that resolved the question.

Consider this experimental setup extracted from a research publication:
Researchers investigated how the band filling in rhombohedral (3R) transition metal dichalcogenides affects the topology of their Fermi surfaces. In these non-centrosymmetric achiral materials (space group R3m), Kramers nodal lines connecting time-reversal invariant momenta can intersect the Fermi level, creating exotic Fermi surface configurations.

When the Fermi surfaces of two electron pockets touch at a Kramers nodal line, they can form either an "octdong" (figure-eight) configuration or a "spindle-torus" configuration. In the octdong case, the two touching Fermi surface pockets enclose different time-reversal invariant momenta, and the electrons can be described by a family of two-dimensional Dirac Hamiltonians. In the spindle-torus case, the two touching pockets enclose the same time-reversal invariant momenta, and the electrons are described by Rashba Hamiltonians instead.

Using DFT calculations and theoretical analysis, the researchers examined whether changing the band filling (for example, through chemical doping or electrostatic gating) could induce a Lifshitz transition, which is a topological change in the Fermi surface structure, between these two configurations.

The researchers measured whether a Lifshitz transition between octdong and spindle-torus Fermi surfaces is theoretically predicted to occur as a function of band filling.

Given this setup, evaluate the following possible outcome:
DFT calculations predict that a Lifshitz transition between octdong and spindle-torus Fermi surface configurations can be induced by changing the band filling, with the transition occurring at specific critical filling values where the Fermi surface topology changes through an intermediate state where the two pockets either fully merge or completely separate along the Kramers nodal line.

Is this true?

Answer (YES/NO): YES